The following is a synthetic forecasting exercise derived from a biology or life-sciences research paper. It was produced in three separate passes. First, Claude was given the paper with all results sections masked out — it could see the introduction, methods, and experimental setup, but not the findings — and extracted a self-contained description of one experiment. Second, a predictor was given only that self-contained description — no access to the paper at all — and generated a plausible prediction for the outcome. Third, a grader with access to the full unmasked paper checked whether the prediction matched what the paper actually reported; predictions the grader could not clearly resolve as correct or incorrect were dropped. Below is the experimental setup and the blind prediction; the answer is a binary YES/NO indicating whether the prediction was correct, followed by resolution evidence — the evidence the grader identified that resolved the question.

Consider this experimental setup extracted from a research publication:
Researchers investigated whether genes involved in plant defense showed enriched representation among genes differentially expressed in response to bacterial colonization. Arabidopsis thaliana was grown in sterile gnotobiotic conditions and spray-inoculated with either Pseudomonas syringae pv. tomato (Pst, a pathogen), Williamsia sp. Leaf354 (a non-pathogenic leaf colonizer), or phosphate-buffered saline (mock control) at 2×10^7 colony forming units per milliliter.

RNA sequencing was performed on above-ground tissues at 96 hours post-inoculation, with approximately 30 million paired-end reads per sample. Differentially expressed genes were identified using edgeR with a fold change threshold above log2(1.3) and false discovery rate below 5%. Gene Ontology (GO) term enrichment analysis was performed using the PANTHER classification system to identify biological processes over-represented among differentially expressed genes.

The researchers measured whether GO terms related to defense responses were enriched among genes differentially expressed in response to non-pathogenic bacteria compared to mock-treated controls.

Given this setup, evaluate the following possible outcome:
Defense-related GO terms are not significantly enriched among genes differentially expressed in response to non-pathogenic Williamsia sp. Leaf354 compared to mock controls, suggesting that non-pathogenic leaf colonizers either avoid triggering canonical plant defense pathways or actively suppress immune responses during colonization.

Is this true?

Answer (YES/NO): YES